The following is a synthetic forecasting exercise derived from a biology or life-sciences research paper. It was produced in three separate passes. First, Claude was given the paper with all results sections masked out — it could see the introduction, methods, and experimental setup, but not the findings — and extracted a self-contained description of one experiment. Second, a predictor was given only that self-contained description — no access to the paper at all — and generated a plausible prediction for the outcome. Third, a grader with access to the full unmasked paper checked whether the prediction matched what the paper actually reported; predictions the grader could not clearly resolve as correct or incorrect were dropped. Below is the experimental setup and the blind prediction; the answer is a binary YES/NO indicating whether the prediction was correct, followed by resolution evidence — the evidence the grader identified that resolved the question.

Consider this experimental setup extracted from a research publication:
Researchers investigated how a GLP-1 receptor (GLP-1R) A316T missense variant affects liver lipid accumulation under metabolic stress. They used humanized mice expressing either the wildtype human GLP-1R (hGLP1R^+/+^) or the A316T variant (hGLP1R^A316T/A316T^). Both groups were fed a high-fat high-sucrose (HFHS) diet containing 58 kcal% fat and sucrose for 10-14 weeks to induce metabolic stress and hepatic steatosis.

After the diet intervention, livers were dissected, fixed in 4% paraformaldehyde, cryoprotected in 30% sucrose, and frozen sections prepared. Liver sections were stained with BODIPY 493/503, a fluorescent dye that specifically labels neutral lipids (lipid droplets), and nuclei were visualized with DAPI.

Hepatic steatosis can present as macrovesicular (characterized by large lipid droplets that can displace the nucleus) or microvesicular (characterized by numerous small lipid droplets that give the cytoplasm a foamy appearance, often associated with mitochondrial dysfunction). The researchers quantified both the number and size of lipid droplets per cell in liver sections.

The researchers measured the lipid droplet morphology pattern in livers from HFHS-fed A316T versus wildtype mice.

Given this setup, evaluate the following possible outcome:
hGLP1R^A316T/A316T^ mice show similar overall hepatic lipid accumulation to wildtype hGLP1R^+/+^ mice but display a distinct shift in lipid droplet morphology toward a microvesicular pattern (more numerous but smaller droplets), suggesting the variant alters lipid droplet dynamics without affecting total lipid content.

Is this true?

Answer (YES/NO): YES